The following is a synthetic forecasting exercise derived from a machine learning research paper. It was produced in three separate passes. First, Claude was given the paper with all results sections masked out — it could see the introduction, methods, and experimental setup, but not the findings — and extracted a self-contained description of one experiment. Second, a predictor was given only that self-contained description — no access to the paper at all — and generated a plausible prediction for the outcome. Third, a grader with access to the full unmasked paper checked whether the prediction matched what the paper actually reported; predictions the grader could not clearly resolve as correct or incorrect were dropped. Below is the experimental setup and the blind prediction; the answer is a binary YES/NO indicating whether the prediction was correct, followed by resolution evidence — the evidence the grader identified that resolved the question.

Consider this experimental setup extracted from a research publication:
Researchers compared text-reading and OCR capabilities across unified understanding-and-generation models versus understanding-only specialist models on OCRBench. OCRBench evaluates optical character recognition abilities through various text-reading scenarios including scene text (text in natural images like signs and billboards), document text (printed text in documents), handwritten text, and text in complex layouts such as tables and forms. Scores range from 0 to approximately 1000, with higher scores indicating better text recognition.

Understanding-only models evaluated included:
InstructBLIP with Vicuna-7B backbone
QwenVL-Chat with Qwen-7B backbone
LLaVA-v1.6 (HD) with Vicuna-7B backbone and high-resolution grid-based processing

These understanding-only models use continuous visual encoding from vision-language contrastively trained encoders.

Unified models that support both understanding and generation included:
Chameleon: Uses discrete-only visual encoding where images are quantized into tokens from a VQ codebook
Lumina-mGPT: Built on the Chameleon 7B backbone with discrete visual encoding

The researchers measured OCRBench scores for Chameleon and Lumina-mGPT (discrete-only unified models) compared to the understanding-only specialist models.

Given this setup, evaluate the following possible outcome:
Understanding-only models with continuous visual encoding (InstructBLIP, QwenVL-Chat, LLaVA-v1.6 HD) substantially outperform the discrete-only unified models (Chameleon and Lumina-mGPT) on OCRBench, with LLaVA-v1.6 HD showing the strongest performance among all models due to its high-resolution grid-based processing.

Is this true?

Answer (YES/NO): YES